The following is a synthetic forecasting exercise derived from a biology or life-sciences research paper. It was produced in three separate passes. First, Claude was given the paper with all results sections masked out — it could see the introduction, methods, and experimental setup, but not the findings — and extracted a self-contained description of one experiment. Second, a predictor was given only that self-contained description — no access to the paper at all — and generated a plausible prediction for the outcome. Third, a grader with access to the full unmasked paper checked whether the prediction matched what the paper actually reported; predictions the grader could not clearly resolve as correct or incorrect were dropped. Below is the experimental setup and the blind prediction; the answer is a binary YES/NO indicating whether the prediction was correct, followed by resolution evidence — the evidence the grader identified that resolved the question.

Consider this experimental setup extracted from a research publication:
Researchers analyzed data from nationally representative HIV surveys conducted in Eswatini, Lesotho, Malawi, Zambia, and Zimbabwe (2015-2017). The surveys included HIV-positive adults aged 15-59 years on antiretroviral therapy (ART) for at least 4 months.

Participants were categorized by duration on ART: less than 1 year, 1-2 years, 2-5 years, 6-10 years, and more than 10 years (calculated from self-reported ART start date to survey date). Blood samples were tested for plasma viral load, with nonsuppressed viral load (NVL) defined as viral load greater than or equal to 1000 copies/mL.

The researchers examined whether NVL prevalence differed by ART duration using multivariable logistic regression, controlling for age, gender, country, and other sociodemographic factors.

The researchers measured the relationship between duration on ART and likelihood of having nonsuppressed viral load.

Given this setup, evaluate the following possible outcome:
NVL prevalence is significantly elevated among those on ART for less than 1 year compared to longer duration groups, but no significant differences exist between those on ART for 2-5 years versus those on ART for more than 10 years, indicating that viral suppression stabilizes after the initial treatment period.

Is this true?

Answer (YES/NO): NO